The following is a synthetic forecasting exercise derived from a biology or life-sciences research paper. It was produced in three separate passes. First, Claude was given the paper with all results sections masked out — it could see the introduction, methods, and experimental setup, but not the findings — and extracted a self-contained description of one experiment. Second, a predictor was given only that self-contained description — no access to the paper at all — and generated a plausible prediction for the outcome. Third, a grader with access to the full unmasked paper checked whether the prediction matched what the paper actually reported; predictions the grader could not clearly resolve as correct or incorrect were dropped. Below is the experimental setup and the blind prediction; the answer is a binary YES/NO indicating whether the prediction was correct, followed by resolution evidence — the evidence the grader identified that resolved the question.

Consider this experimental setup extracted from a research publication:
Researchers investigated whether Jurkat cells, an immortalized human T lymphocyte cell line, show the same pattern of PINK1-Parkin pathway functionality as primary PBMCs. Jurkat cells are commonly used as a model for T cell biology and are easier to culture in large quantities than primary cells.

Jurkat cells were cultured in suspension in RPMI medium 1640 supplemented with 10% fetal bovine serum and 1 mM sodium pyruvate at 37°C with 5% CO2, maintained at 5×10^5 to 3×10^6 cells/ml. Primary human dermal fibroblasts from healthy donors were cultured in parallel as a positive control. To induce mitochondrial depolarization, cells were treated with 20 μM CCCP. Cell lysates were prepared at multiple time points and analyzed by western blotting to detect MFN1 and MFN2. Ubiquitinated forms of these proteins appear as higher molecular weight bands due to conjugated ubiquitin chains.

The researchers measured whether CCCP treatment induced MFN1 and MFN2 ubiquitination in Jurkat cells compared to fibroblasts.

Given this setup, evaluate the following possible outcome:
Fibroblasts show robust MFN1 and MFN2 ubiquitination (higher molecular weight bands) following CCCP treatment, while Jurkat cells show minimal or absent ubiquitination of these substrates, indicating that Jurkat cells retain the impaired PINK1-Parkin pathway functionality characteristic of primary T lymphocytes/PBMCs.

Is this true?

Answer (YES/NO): NO